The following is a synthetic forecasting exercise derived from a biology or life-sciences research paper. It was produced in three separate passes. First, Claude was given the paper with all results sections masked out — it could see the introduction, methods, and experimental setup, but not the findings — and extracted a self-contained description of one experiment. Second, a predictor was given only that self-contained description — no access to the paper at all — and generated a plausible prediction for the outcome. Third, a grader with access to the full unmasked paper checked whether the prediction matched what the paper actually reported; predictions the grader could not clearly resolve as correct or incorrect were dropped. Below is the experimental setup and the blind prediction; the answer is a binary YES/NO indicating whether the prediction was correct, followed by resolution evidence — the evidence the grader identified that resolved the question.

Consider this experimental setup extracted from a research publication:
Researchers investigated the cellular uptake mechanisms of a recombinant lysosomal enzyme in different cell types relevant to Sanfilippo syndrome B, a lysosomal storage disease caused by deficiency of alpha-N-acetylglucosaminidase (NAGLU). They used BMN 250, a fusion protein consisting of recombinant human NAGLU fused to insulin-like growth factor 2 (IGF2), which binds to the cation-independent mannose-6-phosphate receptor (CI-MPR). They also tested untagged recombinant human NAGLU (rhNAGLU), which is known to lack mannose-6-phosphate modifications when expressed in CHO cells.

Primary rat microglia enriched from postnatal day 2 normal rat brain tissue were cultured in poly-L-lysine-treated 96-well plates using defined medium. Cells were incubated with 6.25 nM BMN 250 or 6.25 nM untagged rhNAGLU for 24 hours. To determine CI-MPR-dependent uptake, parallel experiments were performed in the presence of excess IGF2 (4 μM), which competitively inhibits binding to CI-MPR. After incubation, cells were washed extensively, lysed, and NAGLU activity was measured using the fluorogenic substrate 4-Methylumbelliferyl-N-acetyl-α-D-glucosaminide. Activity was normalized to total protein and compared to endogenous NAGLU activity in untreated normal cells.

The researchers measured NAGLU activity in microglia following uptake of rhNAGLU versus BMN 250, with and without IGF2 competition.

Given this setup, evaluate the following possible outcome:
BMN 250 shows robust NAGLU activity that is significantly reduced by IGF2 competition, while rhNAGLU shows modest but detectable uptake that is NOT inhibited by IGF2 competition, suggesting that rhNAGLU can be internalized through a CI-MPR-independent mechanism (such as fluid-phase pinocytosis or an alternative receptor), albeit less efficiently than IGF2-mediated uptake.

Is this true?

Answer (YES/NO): YES